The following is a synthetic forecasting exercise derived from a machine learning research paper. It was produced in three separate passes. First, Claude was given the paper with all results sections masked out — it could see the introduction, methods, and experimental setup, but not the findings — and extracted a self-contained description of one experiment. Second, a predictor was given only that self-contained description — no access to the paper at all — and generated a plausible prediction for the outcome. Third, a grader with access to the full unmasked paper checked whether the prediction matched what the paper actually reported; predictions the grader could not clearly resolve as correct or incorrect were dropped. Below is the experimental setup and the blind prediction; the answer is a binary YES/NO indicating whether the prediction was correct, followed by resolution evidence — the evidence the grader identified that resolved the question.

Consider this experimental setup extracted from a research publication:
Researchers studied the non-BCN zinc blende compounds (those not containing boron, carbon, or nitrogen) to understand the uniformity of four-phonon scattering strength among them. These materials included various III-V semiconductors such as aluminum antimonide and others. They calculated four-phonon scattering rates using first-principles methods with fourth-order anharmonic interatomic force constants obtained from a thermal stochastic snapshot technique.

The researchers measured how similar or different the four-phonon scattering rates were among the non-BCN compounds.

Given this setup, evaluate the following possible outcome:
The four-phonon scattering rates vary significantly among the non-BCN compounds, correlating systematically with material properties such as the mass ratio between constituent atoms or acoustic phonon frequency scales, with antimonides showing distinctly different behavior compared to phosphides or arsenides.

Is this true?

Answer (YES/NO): NO